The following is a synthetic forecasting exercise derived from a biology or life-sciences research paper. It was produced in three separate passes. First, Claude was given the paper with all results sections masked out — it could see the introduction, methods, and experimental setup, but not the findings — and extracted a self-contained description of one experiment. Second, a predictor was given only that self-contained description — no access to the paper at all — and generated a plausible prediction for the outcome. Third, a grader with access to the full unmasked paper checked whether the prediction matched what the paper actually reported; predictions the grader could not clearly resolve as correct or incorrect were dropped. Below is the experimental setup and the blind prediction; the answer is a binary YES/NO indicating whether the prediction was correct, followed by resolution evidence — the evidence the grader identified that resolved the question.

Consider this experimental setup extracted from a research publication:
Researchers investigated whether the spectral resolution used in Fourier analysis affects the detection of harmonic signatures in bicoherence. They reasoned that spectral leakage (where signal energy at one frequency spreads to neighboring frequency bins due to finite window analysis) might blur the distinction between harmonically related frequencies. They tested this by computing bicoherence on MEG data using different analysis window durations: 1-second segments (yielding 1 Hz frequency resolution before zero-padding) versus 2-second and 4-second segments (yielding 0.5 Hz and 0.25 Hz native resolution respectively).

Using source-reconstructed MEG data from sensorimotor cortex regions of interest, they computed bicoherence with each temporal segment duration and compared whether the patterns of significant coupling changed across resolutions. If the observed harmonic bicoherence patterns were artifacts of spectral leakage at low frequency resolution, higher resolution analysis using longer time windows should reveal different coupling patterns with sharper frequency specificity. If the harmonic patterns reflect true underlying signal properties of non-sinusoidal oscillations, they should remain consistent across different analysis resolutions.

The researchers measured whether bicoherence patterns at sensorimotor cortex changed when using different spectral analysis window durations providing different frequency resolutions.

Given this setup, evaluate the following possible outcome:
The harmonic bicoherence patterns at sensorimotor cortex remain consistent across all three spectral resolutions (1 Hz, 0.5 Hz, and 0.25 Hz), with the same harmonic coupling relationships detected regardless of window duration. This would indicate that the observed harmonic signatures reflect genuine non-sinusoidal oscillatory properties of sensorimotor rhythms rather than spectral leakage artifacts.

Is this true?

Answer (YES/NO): NO